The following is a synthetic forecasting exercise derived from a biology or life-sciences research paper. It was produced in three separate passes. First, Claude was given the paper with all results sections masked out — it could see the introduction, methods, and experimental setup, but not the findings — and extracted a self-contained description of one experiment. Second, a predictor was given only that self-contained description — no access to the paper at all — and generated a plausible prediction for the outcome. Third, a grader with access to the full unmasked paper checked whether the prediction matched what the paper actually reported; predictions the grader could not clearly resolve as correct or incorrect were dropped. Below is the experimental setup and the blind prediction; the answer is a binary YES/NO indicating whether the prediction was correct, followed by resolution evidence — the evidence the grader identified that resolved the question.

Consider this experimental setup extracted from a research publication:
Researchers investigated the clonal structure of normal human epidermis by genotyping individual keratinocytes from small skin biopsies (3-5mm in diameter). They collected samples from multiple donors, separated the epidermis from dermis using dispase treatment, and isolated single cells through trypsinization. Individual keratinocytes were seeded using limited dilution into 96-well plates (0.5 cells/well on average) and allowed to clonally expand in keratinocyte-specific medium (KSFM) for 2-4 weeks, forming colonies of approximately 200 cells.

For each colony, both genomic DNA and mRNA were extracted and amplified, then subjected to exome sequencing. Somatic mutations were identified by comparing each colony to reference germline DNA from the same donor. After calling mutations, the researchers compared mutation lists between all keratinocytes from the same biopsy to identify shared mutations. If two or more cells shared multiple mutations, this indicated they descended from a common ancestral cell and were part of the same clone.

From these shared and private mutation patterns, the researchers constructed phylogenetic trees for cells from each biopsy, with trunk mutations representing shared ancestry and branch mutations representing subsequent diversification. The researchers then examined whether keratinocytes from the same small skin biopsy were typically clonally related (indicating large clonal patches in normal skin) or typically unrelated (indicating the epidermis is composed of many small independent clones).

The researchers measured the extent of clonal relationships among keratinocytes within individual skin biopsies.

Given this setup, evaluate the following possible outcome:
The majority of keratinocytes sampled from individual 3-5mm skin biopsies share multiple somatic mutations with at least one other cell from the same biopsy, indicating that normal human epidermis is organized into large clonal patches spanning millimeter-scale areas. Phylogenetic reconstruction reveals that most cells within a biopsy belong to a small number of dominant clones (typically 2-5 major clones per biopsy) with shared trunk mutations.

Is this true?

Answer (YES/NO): NO